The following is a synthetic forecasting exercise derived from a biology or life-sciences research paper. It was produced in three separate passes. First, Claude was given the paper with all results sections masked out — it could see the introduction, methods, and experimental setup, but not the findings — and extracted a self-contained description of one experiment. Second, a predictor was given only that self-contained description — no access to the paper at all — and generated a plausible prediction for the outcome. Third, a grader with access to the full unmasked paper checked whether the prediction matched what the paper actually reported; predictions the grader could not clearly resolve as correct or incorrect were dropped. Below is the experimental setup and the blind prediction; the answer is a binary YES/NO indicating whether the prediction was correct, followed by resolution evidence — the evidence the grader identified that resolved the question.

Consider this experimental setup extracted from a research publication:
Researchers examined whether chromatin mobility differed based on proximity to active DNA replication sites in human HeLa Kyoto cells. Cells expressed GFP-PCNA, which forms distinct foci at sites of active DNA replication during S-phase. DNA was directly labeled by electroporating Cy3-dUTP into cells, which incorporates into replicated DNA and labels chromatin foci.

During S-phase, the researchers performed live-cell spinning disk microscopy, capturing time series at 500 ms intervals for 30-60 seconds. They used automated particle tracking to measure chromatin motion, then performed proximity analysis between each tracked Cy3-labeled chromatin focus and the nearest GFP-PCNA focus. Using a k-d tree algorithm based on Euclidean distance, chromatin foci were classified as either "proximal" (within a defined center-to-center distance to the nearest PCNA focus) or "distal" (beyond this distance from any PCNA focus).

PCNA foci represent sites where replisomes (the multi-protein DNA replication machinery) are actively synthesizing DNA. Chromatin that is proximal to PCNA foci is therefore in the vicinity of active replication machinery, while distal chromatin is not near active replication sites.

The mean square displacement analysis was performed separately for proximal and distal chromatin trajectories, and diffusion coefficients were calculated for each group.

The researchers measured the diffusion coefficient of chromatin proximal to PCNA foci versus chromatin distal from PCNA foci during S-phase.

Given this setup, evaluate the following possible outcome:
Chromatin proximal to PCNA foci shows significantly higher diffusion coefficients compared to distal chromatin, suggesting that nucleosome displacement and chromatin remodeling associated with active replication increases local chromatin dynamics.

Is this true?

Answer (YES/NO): NO